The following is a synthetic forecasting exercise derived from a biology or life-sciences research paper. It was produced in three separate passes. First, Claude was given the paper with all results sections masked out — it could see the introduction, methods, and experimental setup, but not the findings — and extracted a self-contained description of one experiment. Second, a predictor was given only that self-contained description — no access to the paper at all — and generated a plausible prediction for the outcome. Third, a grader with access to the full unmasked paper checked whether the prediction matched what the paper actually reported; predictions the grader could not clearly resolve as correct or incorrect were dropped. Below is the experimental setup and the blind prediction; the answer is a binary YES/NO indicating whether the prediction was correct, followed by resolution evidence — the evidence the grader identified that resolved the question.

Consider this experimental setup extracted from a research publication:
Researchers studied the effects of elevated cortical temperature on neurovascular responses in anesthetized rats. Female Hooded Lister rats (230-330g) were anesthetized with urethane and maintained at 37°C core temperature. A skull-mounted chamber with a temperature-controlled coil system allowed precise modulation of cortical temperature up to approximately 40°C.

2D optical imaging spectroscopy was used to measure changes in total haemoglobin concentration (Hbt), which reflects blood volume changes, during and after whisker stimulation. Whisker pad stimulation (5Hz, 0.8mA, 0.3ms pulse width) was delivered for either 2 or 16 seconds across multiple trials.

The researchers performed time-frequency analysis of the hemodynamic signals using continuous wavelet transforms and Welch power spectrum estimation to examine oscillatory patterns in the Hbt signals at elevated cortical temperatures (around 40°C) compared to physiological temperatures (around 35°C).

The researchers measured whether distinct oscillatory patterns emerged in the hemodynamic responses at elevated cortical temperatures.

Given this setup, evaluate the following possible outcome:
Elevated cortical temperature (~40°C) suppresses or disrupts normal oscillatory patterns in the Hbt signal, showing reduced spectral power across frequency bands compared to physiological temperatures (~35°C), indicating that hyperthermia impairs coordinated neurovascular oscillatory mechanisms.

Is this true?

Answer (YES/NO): NO